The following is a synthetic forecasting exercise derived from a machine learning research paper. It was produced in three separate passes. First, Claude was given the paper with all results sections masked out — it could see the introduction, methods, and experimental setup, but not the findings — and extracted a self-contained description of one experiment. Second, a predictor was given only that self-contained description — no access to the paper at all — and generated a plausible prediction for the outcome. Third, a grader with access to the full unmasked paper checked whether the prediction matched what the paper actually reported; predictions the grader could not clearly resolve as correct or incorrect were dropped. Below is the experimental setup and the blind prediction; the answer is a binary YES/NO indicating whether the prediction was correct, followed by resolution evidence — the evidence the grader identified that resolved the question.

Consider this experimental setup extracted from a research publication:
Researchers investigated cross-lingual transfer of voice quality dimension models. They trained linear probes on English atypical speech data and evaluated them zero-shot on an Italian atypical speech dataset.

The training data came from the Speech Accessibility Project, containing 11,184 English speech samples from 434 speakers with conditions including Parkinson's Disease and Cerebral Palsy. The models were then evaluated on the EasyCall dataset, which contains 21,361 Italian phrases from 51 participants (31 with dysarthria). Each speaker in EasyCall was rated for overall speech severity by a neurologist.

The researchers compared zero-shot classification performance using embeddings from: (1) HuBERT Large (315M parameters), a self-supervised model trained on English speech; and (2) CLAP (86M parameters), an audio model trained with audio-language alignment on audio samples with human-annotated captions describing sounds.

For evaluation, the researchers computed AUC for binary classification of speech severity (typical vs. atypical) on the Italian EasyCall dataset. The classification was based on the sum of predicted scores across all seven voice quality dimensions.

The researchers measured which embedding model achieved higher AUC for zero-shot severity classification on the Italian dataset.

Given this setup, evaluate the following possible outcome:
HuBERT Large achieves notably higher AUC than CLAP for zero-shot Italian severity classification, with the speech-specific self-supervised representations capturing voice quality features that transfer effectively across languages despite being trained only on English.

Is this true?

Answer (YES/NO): NO